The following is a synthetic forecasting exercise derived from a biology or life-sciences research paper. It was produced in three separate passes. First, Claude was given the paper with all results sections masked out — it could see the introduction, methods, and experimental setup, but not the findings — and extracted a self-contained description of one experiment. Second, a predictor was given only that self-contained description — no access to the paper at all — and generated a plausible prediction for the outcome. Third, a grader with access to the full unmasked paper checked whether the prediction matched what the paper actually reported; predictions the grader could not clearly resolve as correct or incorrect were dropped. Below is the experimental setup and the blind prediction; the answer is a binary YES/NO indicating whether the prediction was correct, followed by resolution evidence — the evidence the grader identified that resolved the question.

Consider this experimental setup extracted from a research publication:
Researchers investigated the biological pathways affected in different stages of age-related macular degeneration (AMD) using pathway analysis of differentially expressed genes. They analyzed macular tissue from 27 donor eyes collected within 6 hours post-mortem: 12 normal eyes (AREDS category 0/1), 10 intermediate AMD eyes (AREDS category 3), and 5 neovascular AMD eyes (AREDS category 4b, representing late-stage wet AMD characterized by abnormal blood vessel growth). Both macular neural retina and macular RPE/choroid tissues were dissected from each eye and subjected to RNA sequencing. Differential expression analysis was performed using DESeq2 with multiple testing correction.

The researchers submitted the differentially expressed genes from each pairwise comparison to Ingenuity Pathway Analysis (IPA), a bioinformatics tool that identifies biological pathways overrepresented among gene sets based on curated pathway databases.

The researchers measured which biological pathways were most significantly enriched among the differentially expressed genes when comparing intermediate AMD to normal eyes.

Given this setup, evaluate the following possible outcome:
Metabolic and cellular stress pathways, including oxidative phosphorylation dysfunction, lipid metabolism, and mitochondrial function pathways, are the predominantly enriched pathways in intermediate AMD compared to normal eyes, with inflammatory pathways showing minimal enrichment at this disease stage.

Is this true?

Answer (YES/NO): NO